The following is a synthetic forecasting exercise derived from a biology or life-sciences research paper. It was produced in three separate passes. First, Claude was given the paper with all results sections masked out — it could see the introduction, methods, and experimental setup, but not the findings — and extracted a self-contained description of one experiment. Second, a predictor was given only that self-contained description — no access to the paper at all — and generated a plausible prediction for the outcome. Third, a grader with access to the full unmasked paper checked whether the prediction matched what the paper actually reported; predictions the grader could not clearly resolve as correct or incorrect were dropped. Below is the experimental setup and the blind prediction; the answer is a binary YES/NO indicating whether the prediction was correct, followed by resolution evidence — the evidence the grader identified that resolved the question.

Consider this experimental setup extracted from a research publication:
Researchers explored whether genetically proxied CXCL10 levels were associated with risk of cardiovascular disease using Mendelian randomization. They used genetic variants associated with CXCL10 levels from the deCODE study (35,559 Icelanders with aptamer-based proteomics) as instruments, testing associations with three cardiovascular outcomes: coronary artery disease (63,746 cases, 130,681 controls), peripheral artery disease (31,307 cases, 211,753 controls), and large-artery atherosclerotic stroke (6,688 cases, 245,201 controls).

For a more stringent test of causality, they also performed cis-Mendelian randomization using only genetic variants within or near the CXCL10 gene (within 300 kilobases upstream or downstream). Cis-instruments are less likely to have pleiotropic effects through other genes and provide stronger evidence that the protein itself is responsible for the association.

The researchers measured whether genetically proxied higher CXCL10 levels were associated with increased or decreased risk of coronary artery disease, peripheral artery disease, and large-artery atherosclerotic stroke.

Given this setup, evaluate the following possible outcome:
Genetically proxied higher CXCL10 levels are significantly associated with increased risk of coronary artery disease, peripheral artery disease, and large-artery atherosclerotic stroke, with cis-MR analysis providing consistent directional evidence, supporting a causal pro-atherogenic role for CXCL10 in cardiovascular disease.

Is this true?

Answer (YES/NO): NO